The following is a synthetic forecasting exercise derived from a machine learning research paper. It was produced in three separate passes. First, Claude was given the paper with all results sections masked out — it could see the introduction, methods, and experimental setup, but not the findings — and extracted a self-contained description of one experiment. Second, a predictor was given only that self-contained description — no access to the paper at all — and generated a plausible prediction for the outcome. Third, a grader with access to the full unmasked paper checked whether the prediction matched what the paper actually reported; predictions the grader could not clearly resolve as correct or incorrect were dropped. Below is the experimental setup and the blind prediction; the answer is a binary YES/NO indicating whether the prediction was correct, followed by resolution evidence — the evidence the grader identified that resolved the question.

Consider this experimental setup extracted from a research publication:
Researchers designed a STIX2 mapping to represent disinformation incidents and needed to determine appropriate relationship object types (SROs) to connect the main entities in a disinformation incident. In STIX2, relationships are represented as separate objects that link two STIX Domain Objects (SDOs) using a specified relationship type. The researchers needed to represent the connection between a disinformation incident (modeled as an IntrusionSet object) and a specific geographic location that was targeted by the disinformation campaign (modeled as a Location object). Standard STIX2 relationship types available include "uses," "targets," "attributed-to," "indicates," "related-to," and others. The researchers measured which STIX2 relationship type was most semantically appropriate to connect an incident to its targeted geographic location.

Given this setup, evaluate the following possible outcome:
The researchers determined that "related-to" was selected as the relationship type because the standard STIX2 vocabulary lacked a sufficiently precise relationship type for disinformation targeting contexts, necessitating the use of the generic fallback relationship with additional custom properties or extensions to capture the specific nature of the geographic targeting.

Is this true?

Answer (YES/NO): NO